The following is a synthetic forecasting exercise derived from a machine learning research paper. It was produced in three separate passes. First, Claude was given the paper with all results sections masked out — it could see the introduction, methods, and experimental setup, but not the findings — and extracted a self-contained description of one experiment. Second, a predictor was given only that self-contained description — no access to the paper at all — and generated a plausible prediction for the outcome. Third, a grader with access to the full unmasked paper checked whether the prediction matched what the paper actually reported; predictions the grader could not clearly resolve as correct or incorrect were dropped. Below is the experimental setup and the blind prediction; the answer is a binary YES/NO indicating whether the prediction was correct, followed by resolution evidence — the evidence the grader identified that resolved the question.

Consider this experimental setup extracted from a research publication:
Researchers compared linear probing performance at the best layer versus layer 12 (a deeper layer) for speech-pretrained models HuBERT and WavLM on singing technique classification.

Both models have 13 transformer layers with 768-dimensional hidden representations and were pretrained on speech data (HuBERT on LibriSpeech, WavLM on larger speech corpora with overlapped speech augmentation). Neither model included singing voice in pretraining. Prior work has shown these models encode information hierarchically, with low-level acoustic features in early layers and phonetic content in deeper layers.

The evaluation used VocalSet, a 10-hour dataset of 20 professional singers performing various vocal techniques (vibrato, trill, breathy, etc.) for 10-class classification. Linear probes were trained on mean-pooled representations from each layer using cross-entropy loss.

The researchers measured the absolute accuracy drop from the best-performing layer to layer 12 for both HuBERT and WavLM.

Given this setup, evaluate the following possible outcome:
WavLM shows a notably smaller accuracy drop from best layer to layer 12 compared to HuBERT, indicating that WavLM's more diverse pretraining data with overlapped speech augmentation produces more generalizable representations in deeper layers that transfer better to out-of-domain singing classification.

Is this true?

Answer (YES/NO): NO